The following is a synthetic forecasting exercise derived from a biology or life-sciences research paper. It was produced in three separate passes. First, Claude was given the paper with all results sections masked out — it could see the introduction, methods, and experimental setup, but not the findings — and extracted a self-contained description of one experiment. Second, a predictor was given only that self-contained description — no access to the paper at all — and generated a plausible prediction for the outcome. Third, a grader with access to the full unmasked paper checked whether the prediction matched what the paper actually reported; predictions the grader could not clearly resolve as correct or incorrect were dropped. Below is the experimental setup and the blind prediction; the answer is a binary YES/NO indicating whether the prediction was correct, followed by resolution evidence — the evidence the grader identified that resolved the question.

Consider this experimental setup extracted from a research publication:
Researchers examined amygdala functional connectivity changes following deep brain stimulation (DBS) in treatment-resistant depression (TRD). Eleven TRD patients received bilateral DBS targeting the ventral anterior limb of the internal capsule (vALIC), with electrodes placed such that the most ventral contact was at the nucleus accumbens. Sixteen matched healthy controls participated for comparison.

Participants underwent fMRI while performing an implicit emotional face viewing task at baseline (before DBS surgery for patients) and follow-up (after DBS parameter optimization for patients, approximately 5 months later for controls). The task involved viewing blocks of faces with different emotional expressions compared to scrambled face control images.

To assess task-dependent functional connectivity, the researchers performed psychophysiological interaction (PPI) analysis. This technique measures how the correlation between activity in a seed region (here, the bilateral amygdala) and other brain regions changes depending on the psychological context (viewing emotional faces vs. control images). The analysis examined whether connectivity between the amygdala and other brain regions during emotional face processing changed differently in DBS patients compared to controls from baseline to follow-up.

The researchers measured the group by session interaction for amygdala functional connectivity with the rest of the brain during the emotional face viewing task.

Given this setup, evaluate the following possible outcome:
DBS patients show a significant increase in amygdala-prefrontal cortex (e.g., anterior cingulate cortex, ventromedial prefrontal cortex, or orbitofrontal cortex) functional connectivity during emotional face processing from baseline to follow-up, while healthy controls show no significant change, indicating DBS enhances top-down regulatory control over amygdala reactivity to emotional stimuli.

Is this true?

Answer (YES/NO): NO